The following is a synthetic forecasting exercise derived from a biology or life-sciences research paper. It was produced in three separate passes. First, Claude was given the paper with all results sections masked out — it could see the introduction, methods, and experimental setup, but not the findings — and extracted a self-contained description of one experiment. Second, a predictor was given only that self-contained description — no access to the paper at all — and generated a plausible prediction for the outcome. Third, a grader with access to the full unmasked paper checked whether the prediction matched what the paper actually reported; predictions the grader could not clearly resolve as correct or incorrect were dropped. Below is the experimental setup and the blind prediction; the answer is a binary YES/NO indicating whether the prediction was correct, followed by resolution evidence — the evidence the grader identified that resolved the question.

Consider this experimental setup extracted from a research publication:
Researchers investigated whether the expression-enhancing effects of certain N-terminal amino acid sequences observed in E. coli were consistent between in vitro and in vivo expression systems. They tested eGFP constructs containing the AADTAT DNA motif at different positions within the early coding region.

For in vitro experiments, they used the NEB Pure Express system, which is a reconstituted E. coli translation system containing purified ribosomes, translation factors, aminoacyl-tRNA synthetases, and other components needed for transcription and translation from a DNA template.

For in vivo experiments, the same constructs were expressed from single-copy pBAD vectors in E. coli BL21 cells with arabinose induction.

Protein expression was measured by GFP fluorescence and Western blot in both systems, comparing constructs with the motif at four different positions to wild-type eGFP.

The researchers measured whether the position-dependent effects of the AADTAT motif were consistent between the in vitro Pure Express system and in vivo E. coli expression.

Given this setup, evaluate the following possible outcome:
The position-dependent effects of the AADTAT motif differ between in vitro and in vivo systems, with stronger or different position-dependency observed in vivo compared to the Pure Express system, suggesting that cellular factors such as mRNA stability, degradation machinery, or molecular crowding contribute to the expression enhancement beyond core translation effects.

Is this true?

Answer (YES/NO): NO